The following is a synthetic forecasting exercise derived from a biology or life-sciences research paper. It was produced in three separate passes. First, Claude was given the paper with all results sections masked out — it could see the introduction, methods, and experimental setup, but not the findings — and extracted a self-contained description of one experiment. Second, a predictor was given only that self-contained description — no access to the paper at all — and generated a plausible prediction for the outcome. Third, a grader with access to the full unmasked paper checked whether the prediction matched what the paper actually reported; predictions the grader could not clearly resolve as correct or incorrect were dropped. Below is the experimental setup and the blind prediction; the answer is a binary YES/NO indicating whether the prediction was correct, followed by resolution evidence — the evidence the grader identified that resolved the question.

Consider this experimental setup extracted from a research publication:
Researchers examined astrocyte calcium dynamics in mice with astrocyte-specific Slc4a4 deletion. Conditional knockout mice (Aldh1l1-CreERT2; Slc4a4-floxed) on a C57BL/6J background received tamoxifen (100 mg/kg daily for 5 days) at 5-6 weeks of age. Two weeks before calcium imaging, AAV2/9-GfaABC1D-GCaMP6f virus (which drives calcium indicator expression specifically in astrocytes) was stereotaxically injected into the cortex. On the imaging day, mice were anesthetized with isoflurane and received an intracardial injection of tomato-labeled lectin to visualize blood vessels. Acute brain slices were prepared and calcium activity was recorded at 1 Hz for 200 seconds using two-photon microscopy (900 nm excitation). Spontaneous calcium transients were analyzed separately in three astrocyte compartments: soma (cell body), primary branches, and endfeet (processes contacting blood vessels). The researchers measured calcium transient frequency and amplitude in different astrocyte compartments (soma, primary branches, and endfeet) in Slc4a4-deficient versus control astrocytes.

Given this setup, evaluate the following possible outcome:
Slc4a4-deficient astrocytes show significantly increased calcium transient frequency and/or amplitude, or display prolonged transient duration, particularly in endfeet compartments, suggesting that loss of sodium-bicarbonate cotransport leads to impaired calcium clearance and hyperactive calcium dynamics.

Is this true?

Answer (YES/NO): NO